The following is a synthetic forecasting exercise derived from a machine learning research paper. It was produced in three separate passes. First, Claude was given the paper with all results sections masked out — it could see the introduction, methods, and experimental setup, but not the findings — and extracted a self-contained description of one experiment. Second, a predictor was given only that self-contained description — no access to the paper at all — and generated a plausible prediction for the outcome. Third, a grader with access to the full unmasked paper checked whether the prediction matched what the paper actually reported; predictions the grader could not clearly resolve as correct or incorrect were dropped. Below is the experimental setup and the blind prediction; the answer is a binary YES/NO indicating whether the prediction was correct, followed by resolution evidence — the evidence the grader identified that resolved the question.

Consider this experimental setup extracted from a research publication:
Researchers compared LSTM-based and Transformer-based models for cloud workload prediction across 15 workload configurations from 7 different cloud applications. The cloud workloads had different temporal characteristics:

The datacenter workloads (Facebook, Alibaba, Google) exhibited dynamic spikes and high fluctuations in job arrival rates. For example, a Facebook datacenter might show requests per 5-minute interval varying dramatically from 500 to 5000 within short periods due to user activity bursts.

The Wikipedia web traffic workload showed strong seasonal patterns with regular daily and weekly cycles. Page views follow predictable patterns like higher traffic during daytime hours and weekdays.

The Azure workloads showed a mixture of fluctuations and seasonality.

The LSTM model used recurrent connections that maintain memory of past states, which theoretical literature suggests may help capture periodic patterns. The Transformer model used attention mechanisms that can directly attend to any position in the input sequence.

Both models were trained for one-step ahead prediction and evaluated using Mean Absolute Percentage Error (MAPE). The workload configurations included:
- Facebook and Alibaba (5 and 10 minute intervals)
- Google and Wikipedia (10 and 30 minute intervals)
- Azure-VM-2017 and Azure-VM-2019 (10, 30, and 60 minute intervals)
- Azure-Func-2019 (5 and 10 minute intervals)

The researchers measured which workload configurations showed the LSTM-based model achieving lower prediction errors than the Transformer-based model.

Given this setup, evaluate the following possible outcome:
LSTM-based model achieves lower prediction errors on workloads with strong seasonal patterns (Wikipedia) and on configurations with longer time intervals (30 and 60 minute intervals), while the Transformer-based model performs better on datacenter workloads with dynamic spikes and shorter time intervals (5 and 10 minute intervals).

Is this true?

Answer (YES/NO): NO